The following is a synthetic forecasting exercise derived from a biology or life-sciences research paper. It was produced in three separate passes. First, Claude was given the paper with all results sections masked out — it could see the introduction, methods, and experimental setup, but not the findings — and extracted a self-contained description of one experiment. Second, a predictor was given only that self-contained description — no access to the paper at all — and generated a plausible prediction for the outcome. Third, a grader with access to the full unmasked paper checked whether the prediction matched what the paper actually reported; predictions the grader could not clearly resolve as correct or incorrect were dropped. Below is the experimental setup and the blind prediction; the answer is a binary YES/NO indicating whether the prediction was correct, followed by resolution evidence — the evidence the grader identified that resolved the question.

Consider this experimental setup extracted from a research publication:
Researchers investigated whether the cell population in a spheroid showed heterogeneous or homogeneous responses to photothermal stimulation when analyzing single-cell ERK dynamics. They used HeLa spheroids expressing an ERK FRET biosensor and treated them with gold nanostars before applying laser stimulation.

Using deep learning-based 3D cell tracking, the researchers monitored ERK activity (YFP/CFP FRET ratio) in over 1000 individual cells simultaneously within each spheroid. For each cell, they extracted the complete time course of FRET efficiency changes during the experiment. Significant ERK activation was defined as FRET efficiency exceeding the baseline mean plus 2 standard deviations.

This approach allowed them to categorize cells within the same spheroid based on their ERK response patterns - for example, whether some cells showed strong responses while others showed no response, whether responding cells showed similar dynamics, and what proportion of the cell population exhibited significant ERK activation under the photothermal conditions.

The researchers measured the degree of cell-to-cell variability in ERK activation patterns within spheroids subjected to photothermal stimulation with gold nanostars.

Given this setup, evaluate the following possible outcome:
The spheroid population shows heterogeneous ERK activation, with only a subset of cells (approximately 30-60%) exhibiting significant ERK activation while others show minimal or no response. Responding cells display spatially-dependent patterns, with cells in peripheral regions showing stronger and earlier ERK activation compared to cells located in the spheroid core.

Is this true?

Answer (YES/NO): NO